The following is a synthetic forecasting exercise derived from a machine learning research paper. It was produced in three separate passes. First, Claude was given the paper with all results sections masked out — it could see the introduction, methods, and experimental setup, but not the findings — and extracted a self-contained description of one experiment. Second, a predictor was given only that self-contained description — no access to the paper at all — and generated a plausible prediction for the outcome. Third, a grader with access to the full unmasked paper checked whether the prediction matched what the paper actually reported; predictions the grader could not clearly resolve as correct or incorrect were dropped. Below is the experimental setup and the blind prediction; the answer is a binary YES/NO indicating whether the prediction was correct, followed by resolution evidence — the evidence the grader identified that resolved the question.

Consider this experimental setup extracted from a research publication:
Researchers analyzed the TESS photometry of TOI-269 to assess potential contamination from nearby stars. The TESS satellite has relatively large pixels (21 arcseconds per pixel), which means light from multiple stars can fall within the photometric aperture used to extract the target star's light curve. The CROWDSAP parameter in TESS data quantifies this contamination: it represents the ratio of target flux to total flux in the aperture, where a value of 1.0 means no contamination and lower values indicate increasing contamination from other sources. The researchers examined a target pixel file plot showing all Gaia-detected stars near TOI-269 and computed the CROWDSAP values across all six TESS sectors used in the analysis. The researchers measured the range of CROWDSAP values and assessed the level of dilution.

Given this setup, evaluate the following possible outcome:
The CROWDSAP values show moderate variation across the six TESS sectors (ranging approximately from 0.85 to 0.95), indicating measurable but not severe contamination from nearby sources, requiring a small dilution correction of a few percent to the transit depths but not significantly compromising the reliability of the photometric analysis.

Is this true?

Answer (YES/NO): NO